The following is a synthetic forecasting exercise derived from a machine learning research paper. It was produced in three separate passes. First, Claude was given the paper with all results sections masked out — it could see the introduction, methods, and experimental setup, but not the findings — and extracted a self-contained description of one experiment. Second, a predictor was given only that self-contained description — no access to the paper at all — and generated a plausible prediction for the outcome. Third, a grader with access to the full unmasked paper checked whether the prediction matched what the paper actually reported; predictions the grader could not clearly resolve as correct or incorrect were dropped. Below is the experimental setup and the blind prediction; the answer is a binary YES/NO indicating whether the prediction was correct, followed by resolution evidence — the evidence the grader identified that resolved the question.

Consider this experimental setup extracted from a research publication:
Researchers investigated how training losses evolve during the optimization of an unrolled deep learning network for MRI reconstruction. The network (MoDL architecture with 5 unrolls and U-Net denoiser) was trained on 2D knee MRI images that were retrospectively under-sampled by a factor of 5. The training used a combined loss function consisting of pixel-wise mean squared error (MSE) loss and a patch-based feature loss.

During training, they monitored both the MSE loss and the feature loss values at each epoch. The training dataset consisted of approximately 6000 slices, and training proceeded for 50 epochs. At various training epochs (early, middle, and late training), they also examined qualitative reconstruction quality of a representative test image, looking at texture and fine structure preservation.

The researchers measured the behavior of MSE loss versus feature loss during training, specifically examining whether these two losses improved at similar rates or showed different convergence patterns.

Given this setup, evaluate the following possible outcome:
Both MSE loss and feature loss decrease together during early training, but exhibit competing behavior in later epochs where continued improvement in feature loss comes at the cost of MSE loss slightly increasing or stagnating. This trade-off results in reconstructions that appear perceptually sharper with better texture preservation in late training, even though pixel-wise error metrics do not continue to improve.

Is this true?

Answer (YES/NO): NO